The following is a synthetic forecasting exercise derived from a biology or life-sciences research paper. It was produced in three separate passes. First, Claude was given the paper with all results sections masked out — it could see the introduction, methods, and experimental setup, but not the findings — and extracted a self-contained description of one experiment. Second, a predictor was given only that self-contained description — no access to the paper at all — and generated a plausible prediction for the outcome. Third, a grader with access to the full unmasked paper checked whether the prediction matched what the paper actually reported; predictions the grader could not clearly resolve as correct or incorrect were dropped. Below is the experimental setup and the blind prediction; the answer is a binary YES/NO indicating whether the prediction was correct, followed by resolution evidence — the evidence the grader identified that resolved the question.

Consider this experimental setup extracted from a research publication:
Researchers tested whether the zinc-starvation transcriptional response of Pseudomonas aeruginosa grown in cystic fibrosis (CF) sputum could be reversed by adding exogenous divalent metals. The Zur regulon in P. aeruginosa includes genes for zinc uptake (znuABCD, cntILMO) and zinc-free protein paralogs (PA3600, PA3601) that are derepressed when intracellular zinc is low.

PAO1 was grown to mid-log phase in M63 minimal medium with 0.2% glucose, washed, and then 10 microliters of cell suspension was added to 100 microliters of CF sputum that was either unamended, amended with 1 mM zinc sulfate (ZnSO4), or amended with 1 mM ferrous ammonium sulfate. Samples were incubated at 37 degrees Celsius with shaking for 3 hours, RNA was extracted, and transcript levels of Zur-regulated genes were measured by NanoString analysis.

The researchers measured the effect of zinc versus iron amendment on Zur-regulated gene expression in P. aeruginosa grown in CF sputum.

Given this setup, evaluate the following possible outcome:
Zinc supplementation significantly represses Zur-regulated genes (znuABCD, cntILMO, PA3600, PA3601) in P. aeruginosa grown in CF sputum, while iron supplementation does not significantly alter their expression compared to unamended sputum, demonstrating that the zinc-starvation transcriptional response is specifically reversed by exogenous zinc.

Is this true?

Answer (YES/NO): YES